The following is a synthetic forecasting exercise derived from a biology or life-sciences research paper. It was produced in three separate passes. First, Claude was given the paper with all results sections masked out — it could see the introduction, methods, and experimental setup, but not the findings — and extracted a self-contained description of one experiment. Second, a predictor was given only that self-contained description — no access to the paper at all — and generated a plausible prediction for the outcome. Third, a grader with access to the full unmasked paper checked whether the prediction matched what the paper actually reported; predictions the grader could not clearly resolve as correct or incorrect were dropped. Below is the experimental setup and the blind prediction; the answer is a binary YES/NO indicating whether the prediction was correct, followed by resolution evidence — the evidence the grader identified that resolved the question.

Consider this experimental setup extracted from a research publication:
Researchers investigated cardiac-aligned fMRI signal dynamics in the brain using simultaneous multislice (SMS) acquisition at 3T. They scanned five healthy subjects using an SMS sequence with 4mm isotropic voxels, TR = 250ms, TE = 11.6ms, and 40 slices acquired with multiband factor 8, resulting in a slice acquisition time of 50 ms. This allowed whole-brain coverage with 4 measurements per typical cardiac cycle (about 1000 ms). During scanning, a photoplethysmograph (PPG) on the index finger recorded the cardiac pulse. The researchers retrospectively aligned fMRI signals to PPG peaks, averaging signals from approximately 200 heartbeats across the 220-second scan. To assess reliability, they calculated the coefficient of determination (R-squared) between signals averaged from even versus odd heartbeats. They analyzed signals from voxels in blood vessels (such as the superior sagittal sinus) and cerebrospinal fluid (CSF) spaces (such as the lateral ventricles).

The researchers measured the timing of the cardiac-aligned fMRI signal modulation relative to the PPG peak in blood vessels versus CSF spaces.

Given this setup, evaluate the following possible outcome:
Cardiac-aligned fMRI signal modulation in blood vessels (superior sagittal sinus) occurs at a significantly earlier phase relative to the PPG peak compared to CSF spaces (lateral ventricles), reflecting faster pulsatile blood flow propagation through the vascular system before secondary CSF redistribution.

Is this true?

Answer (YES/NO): NO